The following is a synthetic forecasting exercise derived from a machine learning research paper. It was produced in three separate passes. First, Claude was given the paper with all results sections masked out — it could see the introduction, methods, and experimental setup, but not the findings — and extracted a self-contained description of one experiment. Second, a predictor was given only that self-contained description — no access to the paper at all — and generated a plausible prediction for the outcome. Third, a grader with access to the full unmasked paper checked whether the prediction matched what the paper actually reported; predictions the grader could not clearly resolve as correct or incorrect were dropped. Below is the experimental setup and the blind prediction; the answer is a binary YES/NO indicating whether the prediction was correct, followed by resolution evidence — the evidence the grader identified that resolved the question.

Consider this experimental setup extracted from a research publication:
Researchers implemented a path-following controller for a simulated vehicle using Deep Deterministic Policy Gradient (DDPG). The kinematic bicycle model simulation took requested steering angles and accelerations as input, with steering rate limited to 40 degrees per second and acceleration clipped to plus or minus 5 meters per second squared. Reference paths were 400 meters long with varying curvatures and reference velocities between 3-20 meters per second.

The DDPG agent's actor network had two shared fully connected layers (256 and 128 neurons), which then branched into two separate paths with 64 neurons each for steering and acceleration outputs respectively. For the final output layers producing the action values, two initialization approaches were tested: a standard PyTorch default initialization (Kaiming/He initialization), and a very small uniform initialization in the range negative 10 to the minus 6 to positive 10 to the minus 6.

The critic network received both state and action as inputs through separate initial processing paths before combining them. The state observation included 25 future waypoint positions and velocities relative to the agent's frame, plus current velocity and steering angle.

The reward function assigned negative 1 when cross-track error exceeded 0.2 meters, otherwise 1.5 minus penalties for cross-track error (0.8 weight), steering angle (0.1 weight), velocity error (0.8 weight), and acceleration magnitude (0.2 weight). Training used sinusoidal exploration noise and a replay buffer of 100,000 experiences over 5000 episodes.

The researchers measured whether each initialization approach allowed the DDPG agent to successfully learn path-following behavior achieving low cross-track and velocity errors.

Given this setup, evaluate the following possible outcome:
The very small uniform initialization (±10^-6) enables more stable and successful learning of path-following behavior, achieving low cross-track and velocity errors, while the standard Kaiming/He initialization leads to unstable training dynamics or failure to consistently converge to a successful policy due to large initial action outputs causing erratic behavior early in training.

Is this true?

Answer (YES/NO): YES